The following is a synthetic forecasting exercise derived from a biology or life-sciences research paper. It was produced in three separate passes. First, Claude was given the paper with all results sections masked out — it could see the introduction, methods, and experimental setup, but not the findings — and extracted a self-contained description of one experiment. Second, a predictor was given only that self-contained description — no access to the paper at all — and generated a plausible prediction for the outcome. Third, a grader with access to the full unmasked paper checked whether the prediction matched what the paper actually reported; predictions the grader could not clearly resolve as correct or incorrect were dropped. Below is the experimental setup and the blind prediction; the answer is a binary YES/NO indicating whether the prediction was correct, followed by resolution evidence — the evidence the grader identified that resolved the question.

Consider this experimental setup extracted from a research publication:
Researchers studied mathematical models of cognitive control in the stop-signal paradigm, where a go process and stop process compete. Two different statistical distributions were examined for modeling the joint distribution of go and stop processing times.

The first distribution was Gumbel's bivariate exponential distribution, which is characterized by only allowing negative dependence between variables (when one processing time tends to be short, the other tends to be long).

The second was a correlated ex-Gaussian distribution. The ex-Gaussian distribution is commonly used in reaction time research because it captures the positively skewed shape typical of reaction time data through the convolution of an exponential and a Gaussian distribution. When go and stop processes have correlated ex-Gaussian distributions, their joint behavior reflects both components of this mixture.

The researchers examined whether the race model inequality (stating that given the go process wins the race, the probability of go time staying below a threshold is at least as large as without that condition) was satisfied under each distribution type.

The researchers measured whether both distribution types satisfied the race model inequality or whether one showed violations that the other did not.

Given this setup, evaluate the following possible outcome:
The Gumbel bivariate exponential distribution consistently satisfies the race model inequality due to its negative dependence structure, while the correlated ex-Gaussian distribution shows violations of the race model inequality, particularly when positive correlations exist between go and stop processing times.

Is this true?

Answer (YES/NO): YES